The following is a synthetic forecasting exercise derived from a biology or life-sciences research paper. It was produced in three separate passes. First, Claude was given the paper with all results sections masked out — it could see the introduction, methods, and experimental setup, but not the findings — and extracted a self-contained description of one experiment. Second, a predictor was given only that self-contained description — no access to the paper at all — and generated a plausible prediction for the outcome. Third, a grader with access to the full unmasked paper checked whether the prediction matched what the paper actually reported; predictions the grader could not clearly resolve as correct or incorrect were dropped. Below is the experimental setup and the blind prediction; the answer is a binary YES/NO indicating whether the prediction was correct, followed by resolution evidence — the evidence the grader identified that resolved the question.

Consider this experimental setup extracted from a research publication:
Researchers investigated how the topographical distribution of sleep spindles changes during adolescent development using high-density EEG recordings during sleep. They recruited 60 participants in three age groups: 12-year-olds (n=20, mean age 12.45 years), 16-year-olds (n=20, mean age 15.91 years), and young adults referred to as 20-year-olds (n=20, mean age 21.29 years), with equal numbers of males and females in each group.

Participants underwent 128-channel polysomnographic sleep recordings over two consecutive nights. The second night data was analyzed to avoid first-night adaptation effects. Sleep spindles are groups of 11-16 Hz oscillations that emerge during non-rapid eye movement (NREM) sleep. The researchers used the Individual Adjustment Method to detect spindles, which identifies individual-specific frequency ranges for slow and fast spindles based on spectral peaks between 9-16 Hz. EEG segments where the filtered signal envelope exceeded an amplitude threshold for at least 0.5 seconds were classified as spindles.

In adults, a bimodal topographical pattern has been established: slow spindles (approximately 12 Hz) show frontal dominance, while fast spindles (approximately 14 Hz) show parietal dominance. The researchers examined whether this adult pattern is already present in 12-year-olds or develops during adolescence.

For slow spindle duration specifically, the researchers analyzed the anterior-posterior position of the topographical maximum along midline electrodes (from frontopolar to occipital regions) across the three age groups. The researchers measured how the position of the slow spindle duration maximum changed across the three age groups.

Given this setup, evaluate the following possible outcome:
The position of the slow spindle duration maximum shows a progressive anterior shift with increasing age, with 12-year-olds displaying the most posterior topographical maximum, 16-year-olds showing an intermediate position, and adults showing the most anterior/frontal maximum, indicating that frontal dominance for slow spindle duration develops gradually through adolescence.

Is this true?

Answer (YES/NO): NO